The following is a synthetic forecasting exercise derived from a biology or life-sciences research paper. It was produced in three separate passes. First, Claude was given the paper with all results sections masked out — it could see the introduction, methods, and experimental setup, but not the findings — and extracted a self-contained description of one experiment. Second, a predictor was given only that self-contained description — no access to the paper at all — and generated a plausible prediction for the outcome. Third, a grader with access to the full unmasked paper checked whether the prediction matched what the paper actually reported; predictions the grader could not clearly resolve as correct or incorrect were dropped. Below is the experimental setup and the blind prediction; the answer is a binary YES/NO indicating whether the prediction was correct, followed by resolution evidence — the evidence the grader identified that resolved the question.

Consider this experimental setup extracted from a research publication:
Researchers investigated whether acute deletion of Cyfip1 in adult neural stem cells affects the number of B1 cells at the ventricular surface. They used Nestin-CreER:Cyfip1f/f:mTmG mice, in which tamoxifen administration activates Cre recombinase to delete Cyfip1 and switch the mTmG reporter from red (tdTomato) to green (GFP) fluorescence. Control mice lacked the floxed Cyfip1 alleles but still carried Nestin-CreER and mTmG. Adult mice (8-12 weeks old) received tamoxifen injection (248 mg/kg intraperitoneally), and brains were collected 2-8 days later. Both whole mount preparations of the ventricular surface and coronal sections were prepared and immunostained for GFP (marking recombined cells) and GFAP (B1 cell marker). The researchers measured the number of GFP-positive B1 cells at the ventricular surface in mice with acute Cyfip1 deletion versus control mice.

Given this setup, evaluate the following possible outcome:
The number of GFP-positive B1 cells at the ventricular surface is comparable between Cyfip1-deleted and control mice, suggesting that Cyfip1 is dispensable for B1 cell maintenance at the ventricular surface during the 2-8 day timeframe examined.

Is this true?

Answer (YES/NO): NO